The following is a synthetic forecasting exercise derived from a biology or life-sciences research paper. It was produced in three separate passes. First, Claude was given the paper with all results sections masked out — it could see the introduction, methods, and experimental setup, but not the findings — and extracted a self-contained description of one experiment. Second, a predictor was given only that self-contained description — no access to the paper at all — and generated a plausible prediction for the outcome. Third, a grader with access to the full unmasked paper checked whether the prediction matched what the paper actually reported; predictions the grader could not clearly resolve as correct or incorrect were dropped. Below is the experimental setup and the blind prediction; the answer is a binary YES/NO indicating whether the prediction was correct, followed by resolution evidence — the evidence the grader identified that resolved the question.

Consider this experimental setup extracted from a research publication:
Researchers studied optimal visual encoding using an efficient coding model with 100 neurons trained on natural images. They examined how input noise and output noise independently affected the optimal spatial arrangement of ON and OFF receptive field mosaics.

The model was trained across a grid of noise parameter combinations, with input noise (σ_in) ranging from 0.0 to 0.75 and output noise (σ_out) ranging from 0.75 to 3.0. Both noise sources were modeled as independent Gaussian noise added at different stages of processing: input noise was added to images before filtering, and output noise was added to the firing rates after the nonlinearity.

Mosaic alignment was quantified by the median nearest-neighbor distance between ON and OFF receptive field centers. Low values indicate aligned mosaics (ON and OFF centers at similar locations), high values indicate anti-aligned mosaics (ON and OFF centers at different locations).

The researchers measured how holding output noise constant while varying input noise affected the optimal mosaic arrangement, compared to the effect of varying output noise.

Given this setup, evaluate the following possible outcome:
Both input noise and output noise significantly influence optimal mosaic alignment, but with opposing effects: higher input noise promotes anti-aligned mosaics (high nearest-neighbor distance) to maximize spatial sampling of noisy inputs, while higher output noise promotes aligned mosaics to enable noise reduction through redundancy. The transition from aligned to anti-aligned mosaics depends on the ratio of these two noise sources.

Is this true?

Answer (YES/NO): NO